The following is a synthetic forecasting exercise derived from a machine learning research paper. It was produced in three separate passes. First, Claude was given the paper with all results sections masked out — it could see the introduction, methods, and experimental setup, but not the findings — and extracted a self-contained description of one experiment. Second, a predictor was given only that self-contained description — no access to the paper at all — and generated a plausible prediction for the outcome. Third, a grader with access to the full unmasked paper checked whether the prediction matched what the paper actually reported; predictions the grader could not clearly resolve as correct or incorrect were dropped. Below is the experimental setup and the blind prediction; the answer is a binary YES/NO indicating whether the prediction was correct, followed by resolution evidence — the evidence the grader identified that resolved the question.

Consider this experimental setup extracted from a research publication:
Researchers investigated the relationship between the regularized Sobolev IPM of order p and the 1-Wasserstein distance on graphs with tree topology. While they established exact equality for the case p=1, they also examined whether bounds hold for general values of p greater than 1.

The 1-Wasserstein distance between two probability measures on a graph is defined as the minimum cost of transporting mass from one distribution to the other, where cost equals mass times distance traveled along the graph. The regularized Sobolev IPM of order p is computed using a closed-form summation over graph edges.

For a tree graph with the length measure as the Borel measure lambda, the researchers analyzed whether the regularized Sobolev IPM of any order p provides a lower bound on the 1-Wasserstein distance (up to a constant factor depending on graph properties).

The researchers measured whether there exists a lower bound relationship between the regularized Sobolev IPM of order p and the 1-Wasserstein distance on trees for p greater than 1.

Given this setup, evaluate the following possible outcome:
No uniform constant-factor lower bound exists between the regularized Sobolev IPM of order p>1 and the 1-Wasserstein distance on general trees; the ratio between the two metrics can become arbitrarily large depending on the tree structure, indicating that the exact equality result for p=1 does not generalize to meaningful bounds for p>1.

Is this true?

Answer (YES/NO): NO